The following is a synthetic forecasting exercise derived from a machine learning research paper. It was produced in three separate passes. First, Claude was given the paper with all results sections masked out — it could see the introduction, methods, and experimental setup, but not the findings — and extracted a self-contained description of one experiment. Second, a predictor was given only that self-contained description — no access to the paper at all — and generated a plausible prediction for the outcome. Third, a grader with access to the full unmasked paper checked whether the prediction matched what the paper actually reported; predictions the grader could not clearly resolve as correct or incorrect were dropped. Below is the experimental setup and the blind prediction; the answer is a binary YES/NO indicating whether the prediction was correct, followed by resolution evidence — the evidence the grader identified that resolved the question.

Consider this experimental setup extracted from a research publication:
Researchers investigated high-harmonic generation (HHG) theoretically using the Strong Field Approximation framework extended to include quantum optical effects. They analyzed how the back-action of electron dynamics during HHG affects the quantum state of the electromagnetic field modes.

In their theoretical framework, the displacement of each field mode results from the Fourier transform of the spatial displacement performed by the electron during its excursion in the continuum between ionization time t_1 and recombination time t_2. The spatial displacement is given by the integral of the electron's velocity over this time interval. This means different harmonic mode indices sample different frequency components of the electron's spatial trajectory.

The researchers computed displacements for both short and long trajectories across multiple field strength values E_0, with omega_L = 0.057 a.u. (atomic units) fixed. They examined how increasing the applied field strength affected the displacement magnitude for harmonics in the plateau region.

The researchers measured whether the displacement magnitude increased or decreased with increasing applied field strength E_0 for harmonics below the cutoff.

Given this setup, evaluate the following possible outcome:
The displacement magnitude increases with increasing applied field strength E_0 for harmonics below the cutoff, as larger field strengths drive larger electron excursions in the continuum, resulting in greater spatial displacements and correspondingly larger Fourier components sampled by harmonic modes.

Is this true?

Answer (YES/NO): YES